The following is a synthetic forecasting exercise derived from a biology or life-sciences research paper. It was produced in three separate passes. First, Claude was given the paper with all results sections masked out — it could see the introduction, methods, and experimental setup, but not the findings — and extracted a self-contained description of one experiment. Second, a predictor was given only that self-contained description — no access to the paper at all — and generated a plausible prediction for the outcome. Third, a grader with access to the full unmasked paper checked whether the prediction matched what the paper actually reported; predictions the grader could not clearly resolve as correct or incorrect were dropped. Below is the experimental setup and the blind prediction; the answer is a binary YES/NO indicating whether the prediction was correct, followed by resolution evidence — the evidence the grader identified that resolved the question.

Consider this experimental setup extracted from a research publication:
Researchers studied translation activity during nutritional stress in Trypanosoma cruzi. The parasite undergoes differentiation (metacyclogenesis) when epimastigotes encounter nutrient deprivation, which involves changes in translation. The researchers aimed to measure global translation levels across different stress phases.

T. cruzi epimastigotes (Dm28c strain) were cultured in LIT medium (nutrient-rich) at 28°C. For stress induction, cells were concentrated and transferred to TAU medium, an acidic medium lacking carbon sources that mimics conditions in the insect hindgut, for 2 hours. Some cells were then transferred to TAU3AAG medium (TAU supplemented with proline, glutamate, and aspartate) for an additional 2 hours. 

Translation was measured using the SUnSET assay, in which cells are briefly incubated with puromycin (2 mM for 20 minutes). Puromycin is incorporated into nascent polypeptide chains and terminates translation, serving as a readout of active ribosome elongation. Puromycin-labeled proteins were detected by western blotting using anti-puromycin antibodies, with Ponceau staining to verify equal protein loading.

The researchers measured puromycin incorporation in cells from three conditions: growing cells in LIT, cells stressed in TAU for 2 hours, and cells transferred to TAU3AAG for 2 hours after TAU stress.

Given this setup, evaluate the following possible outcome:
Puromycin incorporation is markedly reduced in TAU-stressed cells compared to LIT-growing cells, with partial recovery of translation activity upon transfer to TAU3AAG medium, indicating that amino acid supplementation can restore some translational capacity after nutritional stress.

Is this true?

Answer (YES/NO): YES